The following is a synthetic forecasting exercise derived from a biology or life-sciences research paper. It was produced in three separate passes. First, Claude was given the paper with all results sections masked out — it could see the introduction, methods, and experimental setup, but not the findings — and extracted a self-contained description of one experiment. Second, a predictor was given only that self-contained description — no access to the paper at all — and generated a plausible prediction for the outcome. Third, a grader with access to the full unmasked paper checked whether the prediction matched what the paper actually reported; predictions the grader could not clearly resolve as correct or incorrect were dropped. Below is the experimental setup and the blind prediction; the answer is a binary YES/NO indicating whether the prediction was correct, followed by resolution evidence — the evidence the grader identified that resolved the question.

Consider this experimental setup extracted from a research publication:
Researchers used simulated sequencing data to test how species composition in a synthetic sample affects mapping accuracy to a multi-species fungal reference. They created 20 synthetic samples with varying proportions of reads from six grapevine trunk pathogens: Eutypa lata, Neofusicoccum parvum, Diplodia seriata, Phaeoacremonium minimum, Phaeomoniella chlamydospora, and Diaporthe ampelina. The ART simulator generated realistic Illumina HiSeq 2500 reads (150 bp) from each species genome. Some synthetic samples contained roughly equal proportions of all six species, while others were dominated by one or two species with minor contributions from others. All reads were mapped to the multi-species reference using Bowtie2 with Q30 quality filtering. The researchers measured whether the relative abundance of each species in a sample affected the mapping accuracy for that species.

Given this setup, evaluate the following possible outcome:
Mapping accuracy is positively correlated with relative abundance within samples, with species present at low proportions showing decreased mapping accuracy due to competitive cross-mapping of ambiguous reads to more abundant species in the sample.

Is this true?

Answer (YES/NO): NO